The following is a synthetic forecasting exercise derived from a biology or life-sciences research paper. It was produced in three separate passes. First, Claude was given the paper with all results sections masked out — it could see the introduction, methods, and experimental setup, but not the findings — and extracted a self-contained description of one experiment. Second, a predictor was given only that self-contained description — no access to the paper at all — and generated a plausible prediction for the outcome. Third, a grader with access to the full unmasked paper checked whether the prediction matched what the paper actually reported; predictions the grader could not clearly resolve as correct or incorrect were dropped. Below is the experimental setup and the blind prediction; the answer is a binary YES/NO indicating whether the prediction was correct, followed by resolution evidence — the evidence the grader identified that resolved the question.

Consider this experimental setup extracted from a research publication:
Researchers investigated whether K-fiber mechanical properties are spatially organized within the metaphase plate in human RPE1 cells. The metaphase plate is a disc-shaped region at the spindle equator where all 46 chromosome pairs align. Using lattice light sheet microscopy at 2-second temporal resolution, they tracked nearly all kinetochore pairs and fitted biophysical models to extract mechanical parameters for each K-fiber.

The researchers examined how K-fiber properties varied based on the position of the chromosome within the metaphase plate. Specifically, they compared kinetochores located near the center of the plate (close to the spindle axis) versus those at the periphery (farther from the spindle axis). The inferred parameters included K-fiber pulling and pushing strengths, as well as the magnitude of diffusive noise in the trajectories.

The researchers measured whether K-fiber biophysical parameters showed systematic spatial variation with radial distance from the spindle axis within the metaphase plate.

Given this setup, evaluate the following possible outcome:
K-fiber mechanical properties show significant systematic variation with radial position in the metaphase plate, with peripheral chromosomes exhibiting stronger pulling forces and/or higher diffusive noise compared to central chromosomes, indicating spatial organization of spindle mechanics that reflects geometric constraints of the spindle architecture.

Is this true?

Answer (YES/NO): NO